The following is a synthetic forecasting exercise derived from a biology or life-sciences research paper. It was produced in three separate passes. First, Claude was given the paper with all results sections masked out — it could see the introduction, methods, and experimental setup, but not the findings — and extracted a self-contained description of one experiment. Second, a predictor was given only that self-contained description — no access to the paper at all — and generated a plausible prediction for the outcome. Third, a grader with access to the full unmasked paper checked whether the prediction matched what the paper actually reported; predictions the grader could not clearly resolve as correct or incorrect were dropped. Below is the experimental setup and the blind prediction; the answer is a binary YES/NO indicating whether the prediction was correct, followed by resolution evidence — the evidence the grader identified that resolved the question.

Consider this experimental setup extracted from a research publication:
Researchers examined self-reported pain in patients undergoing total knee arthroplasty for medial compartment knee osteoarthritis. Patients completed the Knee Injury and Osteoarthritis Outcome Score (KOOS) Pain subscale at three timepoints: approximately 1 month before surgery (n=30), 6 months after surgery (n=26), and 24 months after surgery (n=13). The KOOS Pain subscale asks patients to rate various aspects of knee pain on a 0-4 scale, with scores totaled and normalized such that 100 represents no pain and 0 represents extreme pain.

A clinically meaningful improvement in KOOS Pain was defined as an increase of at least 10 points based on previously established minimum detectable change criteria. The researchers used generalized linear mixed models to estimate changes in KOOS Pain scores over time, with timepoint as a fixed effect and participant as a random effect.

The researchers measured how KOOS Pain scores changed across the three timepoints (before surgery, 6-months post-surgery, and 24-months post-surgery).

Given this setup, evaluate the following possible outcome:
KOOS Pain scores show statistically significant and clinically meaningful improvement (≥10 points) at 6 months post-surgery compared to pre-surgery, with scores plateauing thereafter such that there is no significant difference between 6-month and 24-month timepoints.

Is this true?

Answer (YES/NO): YES